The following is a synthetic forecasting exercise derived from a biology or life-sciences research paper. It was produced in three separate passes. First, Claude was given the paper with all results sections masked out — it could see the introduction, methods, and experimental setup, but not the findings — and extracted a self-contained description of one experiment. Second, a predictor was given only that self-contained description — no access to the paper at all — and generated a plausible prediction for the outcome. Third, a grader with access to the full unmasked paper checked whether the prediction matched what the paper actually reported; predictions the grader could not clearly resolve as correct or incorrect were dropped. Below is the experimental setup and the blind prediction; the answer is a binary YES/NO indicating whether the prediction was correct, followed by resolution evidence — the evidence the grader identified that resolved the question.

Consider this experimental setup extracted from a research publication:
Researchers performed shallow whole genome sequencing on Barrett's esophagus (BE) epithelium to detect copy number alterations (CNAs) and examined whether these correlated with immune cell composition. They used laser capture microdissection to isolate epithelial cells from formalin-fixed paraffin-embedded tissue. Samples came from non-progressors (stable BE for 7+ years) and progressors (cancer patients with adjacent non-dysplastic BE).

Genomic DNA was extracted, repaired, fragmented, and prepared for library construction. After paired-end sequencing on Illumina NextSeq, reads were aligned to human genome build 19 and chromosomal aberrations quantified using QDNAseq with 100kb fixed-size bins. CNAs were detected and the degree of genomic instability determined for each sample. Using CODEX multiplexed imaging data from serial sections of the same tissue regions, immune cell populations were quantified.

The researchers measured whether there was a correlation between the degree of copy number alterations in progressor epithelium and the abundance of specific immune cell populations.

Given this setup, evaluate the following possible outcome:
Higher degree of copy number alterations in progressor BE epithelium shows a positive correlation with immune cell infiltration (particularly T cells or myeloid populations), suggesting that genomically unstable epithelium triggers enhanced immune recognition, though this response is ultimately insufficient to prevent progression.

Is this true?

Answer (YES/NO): NO